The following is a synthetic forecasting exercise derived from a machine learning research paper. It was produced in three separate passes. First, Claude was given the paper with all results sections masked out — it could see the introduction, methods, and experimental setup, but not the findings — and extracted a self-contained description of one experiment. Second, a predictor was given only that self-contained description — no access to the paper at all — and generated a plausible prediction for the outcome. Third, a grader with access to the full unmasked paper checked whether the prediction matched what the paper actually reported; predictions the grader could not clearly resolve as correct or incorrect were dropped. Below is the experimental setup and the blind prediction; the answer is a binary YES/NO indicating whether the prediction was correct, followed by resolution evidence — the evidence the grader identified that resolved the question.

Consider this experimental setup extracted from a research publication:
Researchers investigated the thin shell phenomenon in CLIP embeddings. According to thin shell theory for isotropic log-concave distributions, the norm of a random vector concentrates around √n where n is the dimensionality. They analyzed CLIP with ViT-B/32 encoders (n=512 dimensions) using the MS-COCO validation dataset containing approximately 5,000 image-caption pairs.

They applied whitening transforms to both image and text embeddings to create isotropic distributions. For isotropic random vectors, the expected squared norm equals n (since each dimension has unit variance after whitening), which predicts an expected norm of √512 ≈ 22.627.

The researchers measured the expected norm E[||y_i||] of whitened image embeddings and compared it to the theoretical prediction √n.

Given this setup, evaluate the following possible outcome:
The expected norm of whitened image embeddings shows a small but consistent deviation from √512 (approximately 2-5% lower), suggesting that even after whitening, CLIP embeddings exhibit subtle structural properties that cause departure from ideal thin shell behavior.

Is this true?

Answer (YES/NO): NO